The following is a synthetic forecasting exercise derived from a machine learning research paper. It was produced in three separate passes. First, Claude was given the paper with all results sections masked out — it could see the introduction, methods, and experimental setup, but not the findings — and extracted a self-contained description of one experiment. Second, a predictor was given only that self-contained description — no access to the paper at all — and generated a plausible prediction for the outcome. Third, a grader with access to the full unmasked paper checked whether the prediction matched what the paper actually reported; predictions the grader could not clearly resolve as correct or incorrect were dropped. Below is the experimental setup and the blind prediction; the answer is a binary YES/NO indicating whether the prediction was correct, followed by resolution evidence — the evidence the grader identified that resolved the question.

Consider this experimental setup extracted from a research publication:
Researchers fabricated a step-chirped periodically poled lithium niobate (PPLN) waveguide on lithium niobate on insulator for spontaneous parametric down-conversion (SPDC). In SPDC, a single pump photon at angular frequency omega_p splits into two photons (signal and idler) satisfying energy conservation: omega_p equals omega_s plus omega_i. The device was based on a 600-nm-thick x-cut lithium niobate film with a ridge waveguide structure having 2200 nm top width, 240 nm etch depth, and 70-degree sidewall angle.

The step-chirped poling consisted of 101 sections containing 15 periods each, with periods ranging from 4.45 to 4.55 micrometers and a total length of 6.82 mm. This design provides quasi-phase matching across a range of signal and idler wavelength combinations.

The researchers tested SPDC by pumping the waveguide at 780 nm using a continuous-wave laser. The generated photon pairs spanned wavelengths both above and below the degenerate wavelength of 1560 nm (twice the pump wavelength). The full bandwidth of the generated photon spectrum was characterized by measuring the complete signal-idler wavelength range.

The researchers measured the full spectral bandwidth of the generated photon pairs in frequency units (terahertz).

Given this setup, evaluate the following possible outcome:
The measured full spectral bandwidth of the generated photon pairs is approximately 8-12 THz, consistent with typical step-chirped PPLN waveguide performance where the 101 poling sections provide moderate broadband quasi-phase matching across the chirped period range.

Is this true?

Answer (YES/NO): NO